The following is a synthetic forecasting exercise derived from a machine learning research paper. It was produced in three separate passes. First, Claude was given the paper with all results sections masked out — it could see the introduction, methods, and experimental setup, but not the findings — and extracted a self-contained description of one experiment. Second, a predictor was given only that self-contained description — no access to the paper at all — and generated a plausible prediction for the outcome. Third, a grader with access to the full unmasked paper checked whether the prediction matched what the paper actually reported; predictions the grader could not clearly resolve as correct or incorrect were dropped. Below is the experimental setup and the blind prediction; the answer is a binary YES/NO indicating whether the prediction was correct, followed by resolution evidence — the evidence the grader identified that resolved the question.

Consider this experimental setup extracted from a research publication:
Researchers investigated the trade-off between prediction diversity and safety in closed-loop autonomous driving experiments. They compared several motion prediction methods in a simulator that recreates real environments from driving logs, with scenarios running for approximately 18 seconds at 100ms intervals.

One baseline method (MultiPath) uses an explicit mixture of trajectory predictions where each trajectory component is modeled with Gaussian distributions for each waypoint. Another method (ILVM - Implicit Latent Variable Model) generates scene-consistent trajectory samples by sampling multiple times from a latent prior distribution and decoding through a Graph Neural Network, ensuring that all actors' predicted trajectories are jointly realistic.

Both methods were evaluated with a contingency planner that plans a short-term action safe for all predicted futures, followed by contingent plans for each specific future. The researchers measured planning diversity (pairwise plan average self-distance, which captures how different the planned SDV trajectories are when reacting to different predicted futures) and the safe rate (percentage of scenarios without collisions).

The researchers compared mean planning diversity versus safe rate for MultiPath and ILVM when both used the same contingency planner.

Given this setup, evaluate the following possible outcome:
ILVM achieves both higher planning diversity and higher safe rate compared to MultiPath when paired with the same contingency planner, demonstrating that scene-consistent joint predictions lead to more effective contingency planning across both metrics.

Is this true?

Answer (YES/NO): NO